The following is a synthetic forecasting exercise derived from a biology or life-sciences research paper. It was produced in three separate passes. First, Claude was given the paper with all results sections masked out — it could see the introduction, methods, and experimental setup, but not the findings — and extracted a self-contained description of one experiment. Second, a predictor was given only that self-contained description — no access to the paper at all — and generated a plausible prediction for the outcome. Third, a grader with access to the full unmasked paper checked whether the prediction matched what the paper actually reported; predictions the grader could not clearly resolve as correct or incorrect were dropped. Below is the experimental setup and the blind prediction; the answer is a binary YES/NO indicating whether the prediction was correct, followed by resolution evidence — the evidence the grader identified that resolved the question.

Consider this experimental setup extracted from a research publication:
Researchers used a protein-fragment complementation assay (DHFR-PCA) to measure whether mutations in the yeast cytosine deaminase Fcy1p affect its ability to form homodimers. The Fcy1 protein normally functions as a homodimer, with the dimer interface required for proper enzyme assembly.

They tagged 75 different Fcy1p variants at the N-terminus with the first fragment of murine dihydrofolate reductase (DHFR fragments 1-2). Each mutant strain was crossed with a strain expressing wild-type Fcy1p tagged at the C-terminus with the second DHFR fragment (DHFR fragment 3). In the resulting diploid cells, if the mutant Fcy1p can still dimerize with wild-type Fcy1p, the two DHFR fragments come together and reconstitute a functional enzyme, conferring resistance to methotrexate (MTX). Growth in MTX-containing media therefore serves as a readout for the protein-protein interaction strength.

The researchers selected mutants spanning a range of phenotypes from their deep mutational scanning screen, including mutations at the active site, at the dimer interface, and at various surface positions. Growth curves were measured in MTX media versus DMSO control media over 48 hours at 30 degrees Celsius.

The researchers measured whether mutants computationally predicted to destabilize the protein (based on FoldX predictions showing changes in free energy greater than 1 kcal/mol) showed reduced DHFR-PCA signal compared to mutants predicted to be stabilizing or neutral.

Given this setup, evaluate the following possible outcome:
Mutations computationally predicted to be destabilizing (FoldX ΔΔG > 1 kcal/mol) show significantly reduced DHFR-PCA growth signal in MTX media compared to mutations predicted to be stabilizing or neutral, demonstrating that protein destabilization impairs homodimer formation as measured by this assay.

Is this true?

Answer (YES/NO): YES